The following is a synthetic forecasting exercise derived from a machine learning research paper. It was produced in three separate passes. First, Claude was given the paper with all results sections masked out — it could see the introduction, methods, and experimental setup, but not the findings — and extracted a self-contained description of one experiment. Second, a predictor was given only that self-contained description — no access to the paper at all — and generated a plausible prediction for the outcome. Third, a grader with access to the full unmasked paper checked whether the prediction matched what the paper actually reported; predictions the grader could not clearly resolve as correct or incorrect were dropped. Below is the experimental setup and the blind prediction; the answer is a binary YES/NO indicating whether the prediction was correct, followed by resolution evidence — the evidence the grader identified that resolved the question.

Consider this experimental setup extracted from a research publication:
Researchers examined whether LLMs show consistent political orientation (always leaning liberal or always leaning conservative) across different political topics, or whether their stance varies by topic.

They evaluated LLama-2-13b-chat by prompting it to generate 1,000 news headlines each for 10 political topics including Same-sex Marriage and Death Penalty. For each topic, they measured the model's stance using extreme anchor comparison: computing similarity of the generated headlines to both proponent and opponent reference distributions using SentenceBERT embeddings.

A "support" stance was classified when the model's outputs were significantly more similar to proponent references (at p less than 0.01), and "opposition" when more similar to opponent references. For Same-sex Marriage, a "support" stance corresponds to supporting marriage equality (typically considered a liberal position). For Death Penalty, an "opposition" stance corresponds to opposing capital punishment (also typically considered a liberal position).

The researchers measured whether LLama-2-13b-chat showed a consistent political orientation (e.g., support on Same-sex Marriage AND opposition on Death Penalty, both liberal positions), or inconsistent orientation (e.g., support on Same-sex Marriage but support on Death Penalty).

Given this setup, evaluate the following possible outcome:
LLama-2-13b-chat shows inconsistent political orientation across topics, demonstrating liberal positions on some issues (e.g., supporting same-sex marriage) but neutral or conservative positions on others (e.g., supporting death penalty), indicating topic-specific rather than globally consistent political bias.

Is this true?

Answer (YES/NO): NO